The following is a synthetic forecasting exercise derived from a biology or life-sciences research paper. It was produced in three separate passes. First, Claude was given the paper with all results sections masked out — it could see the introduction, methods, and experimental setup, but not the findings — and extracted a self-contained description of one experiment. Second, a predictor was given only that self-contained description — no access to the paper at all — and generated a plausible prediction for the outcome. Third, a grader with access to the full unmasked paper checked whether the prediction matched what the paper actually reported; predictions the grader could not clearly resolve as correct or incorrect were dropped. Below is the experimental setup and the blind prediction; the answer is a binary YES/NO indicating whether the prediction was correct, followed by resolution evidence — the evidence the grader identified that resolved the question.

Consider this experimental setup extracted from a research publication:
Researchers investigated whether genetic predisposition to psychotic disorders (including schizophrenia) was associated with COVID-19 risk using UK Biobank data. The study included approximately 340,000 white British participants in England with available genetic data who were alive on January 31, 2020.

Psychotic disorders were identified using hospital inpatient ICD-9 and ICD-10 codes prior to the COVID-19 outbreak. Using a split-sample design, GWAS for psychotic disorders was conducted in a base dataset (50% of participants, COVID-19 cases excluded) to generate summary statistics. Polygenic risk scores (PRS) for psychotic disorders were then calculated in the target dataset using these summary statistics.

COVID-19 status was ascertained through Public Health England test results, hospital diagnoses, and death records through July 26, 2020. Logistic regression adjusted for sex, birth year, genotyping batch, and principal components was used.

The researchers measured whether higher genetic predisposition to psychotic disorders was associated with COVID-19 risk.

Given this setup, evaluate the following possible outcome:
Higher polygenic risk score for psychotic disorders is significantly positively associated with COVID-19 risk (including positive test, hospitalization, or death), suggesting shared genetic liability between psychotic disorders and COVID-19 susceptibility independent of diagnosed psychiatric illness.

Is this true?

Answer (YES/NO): YES